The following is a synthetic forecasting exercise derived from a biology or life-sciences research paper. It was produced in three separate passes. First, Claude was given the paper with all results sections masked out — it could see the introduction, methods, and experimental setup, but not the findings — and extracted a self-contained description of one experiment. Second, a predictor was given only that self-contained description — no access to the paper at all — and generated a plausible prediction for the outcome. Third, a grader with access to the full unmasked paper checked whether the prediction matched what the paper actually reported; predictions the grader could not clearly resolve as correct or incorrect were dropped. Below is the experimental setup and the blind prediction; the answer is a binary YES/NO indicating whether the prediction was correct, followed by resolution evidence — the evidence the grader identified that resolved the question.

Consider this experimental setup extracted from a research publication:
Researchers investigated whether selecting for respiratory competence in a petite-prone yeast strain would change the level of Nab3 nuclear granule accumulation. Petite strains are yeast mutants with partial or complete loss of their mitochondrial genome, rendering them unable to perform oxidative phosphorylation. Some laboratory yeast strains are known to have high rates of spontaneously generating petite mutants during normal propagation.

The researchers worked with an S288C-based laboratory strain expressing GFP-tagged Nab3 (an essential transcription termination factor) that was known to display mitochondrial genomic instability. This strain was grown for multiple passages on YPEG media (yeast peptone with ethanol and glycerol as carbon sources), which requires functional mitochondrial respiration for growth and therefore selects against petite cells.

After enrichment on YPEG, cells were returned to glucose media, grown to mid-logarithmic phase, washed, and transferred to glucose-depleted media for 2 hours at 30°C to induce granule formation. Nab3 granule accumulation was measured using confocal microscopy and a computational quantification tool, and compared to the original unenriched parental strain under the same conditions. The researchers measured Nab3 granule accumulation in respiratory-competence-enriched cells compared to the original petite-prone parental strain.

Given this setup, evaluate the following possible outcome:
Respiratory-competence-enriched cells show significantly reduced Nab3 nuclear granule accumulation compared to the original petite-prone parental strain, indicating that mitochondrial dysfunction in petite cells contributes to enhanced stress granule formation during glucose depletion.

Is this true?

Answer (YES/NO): YES